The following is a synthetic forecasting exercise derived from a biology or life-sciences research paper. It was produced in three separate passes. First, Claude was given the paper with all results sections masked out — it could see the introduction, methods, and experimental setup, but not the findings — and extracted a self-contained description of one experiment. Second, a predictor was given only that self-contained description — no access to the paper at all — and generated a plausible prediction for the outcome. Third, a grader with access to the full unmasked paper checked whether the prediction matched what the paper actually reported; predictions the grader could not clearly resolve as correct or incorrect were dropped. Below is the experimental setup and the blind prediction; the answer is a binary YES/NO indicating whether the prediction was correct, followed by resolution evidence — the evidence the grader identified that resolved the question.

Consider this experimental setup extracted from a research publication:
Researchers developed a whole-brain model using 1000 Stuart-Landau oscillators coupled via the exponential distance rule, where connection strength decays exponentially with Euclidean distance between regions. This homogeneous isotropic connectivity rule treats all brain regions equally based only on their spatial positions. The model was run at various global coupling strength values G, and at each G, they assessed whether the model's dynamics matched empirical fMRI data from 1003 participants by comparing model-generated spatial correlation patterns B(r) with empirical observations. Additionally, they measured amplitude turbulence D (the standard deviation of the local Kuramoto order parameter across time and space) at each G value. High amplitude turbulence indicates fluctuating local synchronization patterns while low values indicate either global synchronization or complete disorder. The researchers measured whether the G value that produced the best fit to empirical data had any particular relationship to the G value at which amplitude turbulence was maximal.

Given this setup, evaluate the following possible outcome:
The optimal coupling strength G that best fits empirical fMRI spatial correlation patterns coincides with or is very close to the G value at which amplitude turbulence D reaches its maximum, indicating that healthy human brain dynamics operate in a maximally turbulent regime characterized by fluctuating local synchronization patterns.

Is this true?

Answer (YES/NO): YES